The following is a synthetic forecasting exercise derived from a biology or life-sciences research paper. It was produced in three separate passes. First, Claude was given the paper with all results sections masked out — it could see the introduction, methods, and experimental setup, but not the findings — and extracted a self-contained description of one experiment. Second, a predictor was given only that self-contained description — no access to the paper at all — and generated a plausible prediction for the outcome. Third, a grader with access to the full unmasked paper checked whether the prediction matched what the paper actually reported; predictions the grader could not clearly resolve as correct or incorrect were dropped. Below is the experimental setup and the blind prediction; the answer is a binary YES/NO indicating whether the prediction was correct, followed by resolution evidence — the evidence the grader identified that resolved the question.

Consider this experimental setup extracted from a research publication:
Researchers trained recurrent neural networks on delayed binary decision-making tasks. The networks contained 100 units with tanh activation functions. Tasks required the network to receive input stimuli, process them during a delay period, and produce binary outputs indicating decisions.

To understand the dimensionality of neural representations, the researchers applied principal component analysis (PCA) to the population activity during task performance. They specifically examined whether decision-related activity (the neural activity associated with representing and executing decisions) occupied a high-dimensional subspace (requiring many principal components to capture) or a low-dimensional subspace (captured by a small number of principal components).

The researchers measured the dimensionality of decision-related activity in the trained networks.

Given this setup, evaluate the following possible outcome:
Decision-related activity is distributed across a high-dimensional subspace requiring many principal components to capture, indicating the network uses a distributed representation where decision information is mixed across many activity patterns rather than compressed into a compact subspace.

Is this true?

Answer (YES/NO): NO